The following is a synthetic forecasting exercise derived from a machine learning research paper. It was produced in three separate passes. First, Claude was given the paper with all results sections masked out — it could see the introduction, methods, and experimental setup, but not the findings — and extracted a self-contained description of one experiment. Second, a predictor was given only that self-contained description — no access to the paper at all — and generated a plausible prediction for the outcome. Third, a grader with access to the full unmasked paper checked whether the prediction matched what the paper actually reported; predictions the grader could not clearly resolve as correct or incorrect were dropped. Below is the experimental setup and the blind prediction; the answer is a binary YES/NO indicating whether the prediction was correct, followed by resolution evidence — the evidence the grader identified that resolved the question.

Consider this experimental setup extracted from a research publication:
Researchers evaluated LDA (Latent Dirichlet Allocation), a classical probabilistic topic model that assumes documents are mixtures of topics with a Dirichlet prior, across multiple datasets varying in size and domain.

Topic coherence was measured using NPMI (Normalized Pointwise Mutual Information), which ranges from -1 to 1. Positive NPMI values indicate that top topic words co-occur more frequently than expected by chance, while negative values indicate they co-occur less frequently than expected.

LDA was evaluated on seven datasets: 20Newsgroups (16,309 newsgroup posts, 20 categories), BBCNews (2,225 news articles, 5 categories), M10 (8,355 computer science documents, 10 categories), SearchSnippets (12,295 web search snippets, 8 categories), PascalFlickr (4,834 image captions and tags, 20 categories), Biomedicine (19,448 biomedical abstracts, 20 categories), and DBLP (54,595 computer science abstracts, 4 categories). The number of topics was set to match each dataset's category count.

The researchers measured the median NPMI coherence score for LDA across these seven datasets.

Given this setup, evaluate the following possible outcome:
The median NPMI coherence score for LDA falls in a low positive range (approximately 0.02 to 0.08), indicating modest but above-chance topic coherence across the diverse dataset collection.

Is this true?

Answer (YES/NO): NO